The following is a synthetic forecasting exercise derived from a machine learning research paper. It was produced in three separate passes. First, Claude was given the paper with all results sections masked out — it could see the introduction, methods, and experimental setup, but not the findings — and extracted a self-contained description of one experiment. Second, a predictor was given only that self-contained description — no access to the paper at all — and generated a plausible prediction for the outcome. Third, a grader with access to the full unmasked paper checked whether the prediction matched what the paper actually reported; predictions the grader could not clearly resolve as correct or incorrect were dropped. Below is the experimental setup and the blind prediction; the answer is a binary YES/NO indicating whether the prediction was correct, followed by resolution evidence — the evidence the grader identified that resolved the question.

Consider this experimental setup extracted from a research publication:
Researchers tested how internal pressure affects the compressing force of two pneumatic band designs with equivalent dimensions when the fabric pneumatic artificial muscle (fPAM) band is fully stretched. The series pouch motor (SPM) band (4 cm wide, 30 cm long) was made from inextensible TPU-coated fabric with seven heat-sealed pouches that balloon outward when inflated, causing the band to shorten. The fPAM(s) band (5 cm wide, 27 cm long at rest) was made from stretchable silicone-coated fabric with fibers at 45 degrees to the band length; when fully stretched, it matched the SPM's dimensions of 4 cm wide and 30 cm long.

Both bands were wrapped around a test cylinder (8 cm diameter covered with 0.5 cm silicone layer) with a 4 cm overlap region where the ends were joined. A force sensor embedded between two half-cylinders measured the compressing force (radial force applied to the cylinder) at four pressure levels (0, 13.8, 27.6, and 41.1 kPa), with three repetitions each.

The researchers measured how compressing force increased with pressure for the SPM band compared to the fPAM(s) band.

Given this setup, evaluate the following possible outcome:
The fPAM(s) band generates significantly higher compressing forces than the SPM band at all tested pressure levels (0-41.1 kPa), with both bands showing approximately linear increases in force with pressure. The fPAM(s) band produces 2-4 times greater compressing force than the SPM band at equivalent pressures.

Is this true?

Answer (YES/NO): NO